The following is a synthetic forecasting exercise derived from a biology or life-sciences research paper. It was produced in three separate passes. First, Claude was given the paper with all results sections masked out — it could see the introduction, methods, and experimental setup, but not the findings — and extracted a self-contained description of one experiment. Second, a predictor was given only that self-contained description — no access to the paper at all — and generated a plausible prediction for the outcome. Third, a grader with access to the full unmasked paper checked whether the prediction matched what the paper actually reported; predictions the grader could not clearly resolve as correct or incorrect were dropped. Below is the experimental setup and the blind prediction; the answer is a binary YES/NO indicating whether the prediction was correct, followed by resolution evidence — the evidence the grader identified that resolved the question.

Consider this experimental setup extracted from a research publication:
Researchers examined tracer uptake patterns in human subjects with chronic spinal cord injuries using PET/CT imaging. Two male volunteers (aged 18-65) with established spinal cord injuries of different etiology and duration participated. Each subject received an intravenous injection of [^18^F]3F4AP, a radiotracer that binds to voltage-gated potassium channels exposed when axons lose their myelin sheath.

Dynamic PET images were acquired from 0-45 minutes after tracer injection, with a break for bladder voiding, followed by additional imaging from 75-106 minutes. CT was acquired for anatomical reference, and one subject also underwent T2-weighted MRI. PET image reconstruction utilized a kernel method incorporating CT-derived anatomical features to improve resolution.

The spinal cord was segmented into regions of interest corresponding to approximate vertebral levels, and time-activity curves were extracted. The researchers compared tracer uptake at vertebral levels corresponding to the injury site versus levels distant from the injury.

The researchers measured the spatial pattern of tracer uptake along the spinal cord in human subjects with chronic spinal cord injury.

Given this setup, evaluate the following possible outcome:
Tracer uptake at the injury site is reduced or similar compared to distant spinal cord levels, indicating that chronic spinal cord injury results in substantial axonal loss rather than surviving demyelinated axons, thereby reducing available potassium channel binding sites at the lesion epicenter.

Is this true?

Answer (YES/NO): NO